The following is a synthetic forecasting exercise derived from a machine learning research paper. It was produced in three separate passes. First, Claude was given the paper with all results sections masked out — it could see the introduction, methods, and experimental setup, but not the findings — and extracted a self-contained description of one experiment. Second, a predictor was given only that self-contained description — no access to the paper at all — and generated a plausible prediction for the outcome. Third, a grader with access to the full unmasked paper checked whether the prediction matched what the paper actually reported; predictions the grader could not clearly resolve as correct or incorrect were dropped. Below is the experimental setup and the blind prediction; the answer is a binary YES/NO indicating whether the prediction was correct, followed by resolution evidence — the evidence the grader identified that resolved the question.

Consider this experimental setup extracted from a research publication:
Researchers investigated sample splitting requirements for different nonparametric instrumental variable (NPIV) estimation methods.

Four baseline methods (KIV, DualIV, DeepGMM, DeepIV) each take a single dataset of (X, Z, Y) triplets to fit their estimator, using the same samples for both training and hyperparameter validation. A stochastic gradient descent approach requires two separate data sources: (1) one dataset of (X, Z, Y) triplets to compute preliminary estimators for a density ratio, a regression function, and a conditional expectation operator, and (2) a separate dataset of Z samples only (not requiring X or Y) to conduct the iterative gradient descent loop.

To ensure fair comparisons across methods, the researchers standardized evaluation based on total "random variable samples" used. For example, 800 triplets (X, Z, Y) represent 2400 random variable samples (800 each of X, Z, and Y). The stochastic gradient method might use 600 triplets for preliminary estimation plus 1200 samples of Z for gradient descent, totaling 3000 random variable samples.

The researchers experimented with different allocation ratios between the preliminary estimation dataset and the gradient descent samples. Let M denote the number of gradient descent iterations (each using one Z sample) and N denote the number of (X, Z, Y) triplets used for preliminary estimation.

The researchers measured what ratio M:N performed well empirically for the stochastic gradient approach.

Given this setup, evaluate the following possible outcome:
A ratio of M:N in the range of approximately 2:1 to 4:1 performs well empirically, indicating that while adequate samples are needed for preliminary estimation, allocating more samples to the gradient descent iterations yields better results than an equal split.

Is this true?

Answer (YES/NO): NO